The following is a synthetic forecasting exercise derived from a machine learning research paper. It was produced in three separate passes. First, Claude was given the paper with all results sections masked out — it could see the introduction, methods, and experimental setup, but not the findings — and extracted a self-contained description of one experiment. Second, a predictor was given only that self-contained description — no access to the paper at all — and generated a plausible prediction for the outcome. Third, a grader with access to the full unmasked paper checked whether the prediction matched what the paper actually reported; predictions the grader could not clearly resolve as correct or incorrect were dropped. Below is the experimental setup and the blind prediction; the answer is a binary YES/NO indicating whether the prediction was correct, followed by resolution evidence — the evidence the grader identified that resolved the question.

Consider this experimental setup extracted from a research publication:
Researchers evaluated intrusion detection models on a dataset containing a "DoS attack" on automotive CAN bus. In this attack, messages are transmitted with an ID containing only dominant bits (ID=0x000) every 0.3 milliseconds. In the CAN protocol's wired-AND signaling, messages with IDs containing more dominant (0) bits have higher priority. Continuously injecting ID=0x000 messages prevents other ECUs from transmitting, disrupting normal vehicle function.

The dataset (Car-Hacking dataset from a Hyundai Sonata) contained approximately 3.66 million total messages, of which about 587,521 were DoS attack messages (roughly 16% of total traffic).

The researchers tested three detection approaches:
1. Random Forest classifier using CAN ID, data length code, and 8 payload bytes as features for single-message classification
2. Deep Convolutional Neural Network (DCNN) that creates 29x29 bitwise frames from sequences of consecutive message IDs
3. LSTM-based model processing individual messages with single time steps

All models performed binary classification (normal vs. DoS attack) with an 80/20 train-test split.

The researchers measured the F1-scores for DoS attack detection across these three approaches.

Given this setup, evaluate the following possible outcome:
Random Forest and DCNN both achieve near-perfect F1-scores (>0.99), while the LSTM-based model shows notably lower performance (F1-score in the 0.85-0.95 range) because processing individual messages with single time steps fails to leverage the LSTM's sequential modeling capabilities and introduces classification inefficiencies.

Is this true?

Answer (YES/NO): NO